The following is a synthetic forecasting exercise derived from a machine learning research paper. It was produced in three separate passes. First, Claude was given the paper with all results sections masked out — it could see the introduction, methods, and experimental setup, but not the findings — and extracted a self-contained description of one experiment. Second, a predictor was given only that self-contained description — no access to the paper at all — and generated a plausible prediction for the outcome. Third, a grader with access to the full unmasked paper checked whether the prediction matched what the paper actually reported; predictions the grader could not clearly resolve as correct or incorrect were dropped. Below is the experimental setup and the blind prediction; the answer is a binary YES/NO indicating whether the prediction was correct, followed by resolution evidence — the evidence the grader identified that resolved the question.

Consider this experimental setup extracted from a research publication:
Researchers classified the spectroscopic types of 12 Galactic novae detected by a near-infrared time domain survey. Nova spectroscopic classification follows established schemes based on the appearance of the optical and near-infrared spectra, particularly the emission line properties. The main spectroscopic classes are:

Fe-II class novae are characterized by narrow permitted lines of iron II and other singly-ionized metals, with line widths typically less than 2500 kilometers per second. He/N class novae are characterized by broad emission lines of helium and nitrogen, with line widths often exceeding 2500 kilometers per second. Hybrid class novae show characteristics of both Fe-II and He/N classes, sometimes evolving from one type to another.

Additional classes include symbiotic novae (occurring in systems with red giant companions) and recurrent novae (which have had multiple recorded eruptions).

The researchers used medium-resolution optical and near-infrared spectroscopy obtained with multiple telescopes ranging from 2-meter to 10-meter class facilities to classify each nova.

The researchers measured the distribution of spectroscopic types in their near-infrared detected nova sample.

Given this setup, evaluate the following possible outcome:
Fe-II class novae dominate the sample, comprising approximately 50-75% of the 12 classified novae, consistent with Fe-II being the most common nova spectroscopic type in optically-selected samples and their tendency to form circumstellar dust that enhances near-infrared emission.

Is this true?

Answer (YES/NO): YES